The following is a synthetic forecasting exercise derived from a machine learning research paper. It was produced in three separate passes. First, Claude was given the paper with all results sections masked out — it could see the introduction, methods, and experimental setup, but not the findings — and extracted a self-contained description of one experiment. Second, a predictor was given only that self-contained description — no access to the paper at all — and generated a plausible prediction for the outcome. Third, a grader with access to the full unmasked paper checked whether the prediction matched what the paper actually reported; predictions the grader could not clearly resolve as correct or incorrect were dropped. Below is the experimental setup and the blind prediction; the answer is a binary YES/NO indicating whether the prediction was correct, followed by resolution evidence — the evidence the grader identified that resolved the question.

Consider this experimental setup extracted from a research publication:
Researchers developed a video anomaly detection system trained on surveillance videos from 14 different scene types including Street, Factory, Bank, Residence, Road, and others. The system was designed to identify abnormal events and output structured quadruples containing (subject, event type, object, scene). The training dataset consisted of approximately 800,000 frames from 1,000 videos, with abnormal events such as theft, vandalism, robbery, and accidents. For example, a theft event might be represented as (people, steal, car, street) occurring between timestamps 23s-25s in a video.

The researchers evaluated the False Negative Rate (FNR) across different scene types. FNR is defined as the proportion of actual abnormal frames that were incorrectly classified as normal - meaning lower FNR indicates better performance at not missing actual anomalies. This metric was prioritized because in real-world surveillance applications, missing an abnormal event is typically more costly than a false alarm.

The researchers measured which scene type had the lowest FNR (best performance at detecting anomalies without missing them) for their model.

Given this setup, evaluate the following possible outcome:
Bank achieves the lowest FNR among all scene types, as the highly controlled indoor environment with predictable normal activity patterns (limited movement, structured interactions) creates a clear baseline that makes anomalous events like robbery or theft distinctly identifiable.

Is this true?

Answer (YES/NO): NO